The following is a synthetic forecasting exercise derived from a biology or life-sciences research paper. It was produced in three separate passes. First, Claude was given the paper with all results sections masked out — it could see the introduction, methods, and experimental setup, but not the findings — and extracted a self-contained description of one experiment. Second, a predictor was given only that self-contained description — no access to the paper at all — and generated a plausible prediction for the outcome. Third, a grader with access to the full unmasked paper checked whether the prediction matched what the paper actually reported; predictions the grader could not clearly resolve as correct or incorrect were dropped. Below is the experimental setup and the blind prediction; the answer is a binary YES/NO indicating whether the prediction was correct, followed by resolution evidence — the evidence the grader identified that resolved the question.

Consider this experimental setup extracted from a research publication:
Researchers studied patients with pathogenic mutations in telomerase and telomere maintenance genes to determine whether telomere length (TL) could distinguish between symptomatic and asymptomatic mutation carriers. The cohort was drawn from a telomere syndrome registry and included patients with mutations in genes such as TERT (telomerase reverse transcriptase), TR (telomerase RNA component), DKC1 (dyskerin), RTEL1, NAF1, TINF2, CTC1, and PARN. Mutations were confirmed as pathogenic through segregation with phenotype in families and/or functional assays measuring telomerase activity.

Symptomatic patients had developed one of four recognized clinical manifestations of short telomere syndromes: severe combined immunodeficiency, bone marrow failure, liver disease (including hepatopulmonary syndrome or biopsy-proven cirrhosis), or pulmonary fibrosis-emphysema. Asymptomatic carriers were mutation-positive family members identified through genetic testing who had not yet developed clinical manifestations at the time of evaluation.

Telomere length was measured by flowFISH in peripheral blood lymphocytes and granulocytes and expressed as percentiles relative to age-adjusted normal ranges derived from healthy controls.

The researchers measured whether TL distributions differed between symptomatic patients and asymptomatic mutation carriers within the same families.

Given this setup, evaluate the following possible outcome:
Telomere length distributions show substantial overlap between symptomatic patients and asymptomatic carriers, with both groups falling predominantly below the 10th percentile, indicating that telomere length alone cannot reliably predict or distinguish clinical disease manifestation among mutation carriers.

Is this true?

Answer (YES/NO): YES